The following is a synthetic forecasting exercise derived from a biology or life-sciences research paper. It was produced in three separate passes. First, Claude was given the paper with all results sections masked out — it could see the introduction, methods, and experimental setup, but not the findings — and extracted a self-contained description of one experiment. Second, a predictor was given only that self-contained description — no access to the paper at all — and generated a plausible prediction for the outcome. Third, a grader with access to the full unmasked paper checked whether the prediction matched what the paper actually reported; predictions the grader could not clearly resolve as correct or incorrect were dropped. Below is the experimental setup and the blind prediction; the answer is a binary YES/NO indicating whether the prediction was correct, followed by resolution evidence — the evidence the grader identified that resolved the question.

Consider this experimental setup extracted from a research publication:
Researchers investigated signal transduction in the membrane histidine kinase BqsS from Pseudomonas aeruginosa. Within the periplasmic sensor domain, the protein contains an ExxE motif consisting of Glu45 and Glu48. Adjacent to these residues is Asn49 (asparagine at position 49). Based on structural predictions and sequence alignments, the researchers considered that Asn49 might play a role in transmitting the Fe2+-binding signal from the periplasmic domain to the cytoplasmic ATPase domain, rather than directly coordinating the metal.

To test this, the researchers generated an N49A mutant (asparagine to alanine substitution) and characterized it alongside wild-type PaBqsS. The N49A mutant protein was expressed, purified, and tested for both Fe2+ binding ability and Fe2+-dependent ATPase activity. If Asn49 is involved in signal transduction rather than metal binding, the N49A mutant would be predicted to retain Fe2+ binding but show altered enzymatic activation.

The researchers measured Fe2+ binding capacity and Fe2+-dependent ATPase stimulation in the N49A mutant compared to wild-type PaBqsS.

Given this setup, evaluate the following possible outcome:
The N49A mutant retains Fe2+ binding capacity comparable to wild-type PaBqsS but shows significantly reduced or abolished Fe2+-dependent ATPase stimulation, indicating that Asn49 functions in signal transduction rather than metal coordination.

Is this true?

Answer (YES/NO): YES